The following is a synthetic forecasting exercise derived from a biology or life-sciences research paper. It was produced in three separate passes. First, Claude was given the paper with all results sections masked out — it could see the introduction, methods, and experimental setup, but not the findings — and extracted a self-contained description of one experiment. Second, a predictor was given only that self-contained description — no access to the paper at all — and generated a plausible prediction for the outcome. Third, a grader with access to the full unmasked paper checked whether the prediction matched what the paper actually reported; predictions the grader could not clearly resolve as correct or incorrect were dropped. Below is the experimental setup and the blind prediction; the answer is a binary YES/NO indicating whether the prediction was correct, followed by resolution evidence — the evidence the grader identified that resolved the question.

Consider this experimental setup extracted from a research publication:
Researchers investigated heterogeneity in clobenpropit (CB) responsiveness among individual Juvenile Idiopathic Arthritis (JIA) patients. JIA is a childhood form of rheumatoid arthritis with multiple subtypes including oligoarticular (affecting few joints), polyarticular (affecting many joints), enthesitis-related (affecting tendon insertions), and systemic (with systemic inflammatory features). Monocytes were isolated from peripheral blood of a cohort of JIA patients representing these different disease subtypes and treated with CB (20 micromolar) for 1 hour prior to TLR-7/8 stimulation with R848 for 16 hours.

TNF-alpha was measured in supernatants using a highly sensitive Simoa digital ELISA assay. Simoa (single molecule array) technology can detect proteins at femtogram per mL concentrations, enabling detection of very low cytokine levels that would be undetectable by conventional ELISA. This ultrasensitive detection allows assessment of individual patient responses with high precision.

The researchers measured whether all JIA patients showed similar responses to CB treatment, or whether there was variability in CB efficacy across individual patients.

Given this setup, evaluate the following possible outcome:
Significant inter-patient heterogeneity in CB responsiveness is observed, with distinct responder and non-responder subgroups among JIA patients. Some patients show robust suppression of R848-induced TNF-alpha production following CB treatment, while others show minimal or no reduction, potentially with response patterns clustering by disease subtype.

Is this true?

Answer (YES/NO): NO